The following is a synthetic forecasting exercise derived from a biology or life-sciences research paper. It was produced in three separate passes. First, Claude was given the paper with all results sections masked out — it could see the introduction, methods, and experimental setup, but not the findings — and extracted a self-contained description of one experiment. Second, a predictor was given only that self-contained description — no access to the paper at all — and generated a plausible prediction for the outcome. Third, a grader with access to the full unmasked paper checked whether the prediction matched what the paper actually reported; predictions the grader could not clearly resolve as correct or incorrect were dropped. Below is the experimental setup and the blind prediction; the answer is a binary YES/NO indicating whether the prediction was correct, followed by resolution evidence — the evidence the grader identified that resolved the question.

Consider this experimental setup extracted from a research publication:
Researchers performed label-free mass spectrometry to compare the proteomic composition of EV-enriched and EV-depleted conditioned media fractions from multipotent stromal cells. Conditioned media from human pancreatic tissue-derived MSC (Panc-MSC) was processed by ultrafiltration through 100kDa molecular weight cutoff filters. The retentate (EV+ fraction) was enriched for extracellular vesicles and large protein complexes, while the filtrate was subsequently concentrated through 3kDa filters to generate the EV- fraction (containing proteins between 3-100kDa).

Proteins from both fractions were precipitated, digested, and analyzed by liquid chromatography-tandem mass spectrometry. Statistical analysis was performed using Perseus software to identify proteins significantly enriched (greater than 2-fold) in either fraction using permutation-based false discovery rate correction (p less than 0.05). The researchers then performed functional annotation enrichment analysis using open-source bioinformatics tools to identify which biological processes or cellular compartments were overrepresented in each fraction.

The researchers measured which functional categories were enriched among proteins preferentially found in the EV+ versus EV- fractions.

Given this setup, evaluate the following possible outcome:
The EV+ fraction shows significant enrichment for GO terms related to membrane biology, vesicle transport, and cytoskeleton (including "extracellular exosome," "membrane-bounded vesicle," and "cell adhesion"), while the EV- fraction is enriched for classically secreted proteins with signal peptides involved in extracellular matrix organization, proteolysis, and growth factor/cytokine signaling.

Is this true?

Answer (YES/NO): NO